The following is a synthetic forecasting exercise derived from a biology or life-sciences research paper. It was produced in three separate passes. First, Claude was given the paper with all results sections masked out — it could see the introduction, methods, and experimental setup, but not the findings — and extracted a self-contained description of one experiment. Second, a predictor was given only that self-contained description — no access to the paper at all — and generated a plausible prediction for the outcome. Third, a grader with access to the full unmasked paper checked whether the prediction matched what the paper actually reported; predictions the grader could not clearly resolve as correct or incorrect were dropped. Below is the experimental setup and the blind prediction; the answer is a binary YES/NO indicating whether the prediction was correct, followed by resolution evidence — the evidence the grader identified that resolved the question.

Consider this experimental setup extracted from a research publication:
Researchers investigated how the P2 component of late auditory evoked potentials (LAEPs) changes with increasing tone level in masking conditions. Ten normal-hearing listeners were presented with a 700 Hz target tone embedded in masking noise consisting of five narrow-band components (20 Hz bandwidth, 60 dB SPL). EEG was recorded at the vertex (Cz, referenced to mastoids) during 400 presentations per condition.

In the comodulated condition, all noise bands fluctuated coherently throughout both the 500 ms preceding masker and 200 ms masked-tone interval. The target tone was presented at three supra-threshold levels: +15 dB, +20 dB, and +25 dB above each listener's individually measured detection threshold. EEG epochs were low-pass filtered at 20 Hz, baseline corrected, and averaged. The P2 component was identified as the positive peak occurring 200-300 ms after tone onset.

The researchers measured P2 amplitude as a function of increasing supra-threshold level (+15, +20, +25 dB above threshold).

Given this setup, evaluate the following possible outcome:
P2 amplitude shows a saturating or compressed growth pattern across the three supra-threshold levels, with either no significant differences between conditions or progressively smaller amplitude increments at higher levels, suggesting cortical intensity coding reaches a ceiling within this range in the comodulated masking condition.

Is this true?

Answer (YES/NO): NO